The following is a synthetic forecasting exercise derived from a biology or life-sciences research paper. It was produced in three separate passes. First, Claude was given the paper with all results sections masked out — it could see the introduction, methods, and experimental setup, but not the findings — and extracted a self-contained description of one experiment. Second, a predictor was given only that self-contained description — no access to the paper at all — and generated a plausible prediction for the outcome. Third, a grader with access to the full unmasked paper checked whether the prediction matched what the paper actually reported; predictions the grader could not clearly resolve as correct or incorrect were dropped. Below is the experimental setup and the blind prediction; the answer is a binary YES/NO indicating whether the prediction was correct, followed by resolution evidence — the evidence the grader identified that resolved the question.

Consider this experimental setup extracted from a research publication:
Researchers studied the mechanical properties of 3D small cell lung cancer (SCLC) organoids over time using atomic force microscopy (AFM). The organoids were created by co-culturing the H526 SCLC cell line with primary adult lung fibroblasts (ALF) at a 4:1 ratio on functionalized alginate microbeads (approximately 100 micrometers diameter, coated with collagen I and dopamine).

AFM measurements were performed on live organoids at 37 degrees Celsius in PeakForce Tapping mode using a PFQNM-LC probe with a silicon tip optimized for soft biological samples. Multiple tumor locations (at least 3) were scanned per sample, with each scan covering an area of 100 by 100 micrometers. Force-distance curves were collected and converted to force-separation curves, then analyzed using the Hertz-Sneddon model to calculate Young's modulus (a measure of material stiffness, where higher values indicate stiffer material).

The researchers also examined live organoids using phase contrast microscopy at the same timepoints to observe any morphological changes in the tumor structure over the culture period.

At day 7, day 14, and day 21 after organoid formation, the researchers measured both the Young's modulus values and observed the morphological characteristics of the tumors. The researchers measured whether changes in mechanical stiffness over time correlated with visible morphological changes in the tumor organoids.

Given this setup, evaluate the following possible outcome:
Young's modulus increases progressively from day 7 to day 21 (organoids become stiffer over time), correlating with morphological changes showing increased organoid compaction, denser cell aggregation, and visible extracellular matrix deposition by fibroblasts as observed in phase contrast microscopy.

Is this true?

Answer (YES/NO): NO